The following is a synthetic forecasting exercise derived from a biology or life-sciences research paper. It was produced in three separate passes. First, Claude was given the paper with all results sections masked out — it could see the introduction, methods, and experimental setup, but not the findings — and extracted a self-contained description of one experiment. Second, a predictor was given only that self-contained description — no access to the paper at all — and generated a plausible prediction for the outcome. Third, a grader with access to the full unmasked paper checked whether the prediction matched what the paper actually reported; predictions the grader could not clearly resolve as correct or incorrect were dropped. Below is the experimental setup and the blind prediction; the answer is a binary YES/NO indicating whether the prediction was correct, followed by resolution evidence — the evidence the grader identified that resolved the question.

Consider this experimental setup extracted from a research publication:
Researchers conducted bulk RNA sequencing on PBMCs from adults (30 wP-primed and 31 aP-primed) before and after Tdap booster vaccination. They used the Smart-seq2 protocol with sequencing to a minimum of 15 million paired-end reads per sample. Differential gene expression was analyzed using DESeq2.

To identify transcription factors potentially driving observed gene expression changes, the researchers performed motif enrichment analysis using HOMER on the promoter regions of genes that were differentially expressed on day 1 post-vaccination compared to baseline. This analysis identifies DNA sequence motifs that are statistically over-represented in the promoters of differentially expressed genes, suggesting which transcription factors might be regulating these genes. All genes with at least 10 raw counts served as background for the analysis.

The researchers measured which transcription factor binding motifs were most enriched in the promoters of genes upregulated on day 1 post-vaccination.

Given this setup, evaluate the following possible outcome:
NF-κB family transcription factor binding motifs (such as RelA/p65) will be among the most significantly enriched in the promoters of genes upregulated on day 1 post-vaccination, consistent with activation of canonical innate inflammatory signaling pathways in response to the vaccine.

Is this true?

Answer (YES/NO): NO